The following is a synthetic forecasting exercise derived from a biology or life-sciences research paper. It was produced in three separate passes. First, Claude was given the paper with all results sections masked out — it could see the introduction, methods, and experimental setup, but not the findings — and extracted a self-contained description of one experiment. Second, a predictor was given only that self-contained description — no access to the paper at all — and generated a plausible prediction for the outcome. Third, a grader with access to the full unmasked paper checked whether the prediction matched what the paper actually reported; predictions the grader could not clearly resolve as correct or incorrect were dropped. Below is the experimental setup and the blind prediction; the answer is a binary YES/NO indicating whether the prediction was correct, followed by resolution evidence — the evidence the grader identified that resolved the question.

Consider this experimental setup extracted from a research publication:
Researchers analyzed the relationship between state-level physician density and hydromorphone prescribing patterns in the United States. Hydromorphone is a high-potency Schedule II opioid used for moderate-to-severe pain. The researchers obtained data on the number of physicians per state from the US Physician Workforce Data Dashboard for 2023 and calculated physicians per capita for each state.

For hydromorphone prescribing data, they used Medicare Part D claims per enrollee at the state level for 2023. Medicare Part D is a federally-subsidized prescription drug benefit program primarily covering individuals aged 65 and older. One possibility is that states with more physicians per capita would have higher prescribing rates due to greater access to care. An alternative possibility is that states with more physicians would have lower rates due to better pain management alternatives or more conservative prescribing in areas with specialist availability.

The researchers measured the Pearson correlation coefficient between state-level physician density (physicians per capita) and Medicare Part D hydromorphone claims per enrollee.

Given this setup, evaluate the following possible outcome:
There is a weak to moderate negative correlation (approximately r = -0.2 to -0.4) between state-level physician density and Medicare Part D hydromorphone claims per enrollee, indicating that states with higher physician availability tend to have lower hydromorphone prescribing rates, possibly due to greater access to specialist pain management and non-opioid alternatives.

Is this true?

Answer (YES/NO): NO